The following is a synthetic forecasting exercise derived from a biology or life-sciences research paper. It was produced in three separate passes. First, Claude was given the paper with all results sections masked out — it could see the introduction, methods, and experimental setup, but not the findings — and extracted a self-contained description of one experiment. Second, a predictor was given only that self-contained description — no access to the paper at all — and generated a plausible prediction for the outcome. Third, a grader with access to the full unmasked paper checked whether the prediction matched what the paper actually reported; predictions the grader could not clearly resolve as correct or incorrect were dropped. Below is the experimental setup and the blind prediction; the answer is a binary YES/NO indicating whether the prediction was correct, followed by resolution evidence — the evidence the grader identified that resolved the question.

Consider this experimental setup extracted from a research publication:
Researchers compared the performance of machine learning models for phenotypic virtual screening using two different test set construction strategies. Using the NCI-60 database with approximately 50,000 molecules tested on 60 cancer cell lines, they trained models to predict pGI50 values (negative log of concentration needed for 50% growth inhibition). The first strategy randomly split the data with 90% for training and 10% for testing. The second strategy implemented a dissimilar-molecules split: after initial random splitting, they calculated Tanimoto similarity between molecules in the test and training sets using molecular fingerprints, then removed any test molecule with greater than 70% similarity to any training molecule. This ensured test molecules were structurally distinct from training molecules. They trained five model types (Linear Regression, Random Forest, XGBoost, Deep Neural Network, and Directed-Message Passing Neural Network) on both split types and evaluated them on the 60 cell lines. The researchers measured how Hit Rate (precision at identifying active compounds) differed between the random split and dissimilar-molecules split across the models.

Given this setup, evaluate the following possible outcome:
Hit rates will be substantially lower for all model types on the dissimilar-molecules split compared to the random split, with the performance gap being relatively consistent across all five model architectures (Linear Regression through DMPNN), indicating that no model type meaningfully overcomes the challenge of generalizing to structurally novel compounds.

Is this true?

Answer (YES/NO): NO